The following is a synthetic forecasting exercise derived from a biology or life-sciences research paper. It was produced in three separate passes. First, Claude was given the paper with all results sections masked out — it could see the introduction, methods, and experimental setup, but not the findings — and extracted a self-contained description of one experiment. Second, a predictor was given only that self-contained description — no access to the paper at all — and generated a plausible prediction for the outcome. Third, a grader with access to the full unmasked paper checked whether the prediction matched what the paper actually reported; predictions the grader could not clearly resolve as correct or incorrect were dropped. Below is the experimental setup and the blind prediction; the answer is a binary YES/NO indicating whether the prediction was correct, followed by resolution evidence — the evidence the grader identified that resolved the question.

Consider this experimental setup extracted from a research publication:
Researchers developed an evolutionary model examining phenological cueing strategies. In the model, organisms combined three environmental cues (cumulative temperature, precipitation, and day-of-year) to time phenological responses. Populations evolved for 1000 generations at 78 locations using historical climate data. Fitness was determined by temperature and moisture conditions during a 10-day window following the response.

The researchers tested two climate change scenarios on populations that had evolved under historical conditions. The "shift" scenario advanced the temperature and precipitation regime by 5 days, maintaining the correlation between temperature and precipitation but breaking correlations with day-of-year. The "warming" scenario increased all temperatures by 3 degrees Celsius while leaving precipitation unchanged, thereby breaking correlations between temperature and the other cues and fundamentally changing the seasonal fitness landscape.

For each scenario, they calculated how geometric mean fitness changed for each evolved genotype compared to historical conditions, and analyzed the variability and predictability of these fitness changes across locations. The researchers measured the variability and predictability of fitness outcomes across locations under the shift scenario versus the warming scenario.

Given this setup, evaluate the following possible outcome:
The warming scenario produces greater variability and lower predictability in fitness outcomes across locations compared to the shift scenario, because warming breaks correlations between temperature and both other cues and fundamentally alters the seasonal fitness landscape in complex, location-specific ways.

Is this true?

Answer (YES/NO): YES